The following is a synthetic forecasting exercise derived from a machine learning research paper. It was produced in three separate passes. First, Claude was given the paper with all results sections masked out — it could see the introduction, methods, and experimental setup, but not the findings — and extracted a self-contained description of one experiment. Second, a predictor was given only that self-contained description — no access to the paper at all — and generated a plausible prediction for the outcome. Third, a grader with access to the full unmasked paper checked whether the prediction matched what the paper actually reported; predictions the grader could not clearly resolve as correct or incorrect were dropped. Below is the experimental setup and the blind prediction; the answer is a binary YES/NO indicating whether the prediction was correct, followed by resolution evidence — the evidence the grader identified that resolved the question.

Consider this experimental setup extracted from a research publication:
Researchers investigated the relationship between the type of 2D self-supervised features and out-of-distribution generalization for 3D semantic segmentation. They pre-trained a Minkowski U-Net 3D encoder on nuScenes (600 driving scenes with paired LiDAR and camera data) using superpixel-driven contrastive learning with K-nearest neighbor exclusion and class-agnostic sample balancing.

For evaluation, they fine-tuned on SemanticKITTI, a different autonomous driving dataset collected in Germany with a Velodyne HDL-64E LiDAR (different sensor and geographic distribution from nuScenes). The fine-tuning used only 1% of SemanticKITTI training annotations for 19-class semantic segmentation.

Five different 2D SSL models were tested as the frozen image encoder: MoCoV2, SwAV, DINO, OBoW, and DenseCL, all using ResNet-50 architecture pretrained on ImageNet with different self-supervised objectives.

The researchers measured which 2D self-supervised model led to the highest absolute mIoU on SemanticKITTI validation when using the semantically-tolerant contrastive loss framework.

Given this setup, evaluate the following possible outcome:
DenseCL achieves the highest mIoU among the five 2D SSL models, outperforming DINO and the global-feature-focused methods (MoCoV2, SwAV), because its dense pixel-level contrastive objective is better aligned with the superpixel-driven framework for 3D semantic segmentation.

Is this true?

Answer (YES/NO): NO